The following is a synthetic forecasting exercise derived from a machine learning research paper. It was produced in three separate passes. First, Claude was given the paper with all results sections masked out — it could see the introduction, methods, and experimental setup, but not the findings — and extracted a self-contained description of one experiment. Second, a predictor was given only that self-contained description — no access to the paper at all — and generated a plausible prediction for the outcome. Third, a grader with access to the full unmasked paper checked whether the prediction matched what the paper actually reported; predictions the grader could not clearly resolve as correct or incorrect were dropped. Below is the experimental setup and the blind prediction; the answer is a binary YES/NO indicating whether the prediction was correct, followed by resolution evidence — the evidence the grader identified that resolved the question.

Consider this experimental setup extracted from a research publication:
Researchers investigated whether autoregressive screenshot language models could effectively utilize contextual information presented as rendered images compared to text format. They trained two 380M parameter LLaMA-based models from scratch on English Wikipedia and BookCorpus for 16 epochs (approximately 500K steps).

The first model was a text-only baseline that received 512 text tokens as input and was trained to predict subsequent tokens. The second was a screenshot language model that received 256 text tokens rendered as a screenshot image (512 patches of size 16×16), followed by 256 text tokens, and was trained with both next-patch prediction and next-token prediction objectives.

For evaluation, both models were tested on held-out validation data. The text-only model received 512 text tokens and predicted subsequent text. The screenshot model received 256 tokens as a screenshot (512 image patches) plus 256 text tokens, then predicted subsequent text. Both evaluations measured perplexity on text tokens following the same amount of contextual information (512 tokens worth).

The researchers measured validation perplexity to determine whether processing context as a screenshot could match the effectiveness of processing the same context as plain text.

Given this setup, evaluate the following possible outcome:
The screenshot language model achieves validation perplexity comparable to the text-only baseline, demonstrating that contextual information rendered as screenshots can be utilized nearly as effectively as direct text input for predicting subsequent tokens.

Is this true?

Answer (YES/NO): NO